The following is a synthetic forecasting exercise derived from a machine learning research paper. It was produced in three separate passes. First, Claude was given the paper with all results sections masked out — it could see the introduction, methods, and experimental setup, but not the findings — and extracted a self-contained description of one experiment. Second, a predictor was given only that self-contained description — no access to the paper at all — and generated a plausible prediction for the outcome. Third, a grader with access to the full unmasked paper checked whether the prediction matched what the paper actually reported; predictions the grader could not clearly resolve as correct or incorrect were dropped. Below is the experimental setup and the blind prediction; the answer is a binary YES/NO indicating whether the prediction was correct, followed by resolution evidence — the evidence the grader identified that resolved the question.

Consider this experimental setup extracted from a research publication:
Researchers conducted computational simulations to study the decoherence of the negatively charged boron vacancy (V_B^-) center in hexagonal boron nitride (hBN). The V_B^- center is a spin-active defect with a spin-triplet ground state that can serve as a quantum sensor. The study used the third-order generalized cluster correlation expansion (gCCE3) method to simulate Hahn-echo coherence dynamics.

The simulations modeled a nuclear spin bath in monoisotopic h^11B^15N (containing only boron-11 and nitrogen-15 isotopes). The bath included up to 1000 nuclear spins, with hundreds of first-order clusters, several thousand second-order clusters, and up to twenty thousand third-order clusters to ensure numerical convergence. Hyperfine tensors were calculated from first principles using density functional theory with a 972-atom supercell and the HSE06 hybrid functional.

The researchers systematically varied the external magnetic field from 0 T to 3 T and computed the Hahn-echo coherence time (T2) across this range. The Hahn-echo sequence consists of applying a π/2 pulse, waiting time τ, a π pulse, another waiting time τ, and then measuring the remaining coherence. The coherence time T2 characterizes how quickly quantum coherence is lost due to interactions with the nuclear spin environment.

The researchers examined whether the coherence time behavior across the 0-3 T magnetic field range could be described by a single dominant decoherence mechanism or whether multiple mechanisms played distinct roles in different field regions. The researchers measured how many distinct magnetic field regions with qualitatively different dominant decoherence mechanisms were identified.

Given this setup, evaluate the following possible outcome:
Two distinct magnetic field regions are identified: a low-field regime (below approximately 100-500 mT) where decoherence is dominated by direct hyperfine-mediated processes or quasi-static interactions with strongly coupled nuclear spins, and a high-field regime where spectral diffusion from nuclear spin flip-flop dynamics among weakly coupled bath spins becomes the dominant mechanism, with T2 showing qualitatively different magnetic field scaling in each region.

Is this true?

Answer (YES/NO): NO